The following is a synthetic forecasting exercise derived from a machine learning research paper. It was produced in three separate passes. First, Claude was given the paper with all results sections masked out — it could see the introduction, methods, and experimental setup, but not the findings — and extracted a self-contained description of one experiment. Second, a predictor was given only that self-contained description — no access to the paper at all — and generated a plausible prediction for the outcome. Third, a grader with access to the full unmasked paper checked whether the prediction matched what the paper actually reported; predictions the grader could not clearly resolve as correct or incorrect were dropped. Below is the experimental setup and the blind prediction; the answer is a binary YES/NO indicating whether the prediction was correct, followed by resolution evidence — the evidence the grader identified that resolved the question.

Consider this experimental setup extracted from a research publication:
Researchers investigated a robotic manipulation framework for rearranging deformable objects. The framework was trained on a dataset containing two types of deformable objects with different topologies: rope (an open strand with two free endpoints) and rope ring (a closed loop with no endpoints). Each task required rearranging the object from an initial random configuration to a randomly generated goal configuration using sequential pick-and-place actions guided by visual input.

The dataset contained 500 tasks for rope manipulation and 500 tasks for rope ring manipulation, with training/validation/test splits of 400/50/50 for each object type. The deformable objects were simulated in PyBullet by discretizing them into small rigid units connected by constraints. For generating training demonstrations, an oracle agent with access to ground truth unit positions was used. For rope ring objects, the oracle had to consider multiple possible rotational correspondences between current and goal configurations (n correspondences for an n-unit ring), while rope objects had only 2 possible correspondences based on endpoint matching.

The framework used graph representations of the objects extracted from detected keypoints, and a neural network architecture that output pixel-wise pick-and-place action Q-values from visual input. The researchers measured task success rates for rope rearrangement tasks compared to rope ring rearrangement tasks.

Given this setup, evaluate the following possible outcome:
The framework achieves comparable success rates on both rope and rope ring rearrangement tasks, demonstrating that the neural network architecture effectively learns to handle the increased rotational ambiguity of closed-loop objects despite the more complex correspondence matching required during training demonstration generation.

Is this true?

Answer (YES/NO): YES